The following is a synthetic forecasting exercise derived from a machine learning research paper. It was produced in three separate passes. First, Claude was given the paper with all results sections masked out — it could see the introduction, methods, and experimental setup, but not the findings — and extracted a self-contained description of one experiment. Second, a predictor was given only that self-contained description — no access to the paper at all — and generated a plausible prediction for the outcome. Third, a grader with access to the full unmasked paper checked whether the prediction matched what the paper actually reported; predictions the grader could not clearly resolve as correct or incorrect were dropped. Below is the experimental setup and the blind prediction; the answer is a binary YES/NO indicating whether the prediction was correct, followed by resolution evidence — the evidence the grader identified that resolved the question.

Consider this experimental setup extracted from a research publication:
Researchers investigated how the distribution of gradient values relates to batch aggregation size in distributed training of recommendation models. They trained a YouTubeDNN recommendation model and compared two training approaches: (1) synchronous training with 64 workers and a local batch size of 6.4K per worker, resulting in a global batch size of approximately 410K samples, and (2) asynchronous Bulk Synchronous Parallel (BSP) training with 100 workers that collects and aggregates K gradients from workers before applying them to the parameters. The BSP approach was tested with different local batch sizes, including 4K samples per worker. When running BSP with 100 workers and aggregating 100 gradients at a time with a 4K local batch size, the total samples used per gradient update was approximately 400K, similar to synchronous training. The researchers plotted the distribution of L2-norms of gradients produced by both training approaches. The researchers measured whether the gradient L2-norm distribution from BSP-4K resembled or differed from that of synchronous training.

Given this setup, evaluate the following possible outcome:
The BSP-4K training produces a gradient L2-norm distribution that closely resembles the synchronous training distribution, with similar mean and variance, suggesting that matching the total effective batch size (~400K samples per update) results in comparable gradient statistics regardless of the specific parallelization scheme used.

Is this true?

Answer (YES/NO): YES